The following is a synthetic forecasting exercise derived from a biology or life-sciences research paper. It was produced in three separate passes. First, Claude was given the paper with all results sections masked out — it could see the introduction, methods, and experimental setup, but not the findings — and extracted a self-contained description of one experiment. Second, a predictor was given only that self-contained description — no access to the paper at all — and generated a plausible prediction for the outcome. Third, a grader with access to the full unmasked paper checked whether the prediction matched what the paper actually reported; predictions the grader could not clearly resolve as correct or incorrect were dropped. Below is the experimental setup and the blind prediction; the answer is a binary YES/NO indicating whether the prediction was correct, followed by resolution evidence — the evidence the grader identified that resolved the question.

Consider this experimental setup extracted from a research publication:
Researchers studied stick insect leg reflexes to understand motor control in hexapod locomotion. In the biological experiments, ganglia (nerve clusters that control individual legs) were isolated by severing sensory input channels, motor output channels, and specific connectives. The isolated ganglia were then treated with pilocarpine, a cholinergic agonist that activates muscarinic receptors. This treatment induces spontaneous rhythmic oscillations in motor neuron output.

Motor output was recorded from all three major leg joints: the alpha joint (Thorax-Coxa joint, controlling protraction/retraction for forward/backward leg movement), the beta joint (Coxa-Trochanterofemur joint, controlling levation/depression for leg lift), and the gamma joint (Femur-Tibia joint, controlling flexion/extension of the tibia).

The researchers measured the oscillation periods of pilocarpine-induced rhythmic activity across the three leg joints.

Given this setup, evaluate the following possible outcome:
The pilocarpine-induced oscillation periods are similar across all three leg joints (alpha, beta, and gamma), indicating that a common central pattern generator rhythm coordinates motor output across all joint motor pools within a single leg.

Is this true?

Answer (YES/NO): NO